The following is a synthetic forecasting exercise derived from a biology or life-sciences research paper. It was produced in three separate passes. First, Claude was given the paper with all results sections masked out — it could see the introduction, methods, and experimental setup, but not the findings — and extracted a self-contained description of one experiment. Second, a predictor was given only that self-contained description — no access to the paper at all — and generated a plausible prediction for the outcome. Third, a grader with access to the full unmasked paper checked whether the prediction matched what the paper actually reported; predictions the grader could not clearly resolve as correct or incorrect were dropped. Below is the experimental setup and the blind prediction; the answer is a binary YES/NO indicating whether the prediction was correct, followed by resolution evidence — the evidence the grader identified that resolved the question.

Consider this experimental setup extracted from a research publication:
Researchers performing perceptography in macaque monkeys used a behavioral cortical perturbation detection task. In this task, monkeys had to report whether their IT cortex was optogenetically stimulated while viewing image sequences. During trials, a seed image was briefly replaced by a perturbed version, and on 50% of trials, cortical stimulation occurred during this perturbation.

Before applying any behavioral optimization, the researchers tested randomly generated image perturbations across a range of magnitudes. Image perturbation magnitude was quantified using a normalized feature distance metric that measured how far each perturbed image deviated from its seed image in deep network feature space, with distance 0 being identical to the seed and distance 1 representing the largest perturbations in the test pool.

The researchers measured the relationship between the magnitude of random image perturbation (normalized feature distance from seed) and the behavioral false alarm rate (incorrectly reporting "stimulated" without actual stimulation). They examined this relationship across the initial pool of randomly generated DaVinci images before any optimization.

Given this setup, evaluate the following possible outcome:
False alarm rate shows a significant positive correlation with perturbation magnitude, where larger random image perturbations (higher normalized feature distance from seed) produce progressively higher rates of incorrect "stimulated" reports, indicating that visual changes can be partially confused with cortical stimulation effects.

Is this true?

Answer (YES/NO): NO